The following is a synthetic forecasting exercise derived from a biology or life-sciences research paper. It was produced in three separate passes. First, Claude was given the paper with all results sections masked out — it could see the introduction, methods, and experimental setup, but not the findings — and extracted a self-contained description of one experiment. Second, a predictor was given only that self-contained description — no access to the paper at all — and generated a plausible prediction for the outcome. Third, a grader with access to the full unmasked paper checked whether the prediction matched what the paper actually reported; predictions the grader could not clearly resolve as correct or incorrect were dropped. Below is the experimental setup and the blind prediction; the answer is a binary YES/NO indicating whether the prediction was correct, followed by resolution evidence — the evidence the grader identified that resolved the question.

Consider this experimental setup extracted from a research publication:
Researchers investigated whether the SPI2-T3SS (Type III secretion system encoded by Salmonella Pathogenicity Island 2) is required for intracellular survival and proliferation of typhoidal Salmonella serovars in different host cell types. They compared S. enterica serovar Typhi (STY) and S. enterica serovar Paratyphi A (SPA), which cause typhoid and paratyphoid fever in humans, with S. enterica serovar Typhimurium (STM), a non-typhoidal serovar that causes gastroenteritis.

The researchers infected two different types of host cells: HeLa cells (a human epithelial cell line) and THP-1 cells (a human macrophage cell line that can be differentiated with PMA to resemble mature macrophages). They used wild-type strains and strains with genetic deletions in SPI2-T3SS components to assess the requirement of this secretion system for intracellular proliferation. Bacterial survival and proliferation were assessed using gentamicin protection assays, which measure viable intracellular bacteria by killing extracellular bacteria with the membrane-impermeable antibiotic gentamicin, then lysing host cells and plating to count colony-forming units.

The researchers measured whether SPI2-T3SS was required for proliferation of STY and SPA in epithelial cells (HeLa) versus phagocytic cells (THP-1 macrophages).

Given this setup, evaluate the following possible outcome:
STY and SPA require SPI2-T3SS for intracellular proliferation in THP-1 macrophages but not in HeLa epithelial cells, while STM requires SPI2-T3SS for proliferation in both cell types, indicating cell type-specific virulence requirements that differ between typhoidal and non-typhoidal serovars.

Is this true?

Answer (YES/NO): NO